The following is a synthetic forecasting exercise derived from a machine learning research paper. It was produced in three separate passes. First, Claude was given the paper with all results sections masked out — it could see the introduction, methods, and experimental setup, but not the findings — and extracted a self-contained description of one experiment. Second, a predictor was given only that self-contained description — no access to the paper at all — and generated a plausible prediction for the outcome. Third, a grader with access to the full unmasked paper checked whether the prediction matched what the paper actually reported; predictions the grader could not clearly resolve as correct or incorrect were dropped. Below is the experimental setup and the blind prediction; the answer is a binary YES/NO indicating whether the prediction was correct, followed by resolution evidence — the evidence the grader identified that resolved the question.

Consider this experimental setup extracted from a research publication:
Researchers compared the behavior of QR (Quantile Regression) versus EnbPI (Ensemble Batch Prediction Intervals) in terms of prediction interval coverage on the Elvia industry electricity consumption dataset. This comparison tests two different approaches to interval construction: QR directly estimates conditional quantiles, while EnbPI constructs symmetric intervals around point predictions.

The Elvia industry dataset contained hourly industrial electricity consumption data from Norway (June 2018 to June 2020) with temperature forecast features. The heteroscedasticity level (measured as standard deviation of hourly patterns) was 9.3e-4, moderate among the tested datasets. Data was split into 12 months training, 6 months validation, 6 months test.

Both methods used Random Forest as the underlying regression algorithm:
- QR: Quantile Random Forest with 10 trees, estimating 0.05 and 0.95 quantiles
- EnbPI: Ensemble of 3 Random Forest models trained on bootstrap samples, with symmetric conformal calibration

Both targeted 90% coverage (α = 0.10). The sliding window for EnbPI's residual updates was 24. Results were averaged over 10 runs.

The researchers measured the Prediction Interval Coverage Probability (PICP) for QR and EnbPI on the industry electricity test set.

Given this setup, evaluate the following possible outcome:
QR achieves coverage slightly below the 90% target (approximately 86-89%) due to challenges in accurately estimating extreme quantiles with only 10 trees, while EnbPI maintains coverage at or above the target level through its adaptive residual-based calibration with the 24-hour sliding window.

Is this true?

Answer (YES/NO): NO